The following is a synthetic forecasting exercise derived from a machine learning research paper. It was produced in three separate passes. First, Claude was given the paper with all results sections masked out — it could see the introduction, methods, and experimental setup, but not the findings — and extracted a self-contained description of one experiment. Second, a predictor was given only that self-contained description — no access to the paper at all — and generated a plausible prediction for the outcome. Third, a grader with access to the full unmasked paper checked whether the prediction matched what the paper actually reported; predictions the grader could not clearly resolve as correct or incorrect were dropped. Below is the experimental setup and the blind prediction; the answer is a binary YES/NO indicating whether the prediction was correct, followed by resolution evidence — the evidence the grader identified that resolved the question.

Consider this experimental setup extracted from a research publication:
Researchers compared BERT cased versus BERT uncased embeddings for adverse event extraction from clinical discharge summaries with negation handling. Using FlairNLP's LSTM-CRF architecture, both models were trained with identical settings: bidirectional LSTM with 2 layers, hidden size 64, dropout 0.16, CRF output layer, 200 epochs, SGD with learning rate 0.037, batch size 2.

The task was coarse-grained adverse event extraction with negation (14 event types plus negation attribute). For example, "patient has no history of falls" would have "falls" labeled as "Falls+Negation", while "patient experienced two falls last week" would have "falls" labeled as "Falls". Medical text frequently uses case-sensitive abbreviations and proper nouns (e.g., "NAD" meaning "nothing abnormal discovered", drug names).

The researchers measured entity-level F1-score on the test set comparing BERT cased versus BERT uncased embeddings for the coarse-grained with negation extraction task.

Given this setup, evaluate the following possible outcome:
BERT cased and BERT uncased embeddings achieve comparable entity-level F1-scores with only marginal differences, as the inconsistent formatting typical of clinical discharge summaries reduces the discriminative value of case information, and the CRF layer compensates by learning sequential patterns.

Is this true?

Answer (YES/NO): NO